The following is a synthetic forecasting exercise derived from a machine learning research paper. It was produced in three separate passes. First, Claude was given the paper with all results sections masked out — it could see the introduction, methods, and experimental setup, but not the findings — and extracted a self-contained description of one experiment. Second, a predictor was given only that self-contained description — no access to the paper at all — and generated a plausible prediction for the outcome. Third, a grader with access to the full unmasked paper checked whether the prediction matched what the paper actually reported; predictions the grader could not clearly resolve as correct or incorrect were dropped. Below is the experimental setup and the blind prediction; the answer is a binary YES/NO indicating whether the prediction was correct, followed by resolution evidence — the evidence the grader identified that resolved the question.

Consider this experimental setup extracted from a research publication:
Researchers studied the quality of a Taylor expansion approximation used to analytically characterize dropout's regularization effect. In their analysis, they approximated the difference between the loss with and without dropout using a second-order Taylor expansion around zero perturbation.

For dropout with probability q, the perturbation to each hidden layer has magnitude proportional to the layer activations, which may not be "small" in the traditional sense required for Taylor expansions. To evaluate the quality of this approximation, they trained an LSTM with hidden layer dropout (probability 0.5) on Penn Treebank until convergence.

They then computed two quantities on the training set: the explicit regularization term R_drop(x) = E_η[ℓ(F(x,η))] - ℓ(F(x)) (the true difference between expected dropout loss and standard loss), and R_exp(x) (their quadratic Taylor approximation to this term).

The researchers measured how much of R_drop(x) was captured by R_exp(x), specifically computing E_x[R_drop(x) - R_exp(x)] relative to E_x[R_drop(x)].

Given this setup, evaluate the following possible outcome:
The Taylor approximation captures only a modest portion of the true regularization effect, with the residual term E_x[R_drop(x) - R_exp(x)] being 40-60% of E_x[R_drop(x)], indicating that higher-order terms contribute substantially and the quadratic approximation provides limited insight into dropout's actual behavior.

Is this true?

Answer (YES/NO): NO